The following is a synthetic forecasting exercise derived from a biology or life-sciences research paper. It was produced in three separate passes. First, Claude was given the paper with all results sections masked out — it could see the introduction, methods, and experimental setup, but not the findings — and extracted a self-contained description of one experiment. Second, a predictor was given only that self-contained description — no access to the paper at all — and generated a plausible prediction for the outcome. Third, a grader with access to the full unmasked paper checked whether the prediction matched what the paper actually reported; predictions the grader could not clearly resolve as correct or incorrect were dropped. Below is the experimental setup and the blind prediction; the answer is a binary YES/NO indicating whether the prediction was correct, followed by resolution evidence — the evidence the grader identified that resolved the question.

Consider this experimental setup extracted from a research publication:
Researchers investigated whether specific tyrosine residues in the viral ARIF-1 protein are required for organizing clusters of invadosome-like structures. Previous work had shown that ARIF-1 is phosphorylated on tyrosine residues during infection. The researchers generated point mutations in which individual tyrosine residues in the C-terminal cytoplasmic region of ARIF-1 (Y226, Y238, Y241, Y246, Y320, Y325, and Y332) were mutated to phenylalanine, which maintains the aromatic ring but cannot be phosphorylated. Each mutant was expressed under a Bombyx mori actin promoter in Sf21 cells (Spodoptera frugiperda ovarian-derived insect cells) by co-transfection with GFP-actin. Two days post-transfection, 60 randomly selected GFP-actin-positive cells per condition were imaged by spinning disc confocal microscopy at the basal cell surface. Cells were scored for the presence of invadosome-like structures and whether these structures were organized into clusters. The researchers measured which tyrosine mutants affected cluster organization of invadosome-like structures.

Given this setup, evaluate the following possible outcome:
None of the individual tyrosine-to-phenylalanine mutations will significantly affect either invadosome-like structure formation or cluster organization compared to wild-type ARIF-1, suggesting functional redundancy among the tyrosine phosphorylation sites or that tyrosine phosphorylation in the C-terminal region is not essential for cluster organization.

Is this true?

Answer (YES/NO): NO